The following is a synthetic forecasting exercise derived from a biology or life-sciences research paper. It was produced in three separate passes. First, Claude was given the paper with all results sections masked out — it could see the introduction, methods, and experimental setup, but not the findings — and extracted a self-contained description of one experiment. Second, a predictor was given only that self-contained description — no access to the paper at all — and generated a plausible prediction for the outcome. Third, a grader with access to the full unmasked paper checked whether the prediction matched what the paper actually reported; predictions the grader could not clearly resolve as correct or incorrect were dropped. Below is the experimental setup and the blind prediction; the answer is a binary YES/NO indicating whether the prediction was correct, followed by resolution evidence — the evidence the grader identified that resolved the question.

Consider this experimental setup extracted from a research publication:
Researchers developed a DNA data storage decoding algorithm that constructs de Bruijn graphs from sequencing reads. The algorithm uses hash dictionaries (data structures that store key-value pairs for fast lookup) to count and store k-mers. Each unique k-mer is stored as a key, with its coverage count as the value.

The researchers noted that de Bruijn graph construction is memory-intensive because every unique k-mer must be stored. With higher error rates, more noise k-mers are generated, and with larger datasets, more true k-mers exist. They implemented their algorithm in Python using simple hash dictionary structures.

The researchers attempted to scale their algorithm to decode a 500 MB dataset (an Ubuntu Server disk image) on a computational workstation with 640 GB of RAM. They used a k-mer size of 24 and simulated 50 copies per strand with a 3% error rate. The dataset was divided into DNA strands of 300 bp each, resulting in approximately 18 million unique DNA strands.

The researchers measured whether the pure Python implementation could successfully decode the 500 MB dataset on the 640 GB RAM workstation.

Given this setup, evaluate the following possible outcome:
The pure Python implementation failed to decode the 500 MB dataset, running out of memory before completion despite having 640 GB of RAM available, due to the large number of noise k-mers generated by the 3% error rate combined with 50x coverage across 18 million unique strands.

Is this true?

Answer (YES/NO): YES